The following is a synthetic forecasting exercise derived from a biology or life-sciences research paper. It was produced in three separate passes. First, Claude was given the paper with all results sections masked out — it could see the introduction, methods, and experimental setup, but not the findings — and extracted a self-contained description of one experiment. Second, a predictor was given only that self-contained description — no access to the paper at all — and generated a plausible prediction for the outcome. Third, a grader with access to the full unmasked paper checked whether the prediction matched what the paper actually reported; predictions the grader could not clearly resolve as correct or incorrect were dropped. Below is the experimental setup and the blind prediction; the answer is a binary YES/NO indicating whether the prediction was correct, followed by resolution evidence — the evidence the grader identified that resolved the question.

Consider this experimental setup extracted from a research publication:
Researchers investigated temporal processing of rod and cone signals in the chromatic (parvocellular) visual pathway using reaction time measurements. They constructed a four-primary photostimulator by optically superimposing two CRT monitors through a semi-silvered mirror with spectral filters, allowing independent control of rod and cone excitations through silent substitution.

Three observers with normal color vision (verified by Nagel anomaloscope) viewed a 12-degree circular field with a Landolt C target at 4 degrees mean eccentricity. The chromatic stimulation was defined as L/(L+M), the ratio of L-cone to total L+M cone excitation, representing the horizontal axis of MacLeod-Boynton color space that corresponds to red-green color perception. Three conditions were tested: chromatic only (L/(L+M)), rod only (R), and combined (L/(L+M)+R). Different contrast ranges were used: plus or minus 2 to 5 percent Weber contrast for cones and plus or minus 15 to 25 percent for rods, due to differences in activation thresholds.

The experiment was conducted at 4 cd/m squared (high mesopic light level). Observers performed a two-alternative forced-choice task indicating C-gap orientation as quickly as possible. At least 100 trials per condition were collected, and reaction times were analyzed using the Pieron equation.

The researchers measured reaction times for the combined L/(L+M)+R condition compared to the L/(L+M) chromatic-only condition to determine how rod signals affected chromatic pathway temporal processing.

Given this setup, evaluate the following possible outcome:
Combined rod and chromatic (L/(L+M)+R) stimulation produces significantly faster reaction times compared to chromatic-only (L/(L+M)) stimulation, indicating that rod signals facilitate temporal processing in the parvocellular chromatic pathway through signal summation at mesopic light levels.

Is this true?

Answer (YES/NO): YES